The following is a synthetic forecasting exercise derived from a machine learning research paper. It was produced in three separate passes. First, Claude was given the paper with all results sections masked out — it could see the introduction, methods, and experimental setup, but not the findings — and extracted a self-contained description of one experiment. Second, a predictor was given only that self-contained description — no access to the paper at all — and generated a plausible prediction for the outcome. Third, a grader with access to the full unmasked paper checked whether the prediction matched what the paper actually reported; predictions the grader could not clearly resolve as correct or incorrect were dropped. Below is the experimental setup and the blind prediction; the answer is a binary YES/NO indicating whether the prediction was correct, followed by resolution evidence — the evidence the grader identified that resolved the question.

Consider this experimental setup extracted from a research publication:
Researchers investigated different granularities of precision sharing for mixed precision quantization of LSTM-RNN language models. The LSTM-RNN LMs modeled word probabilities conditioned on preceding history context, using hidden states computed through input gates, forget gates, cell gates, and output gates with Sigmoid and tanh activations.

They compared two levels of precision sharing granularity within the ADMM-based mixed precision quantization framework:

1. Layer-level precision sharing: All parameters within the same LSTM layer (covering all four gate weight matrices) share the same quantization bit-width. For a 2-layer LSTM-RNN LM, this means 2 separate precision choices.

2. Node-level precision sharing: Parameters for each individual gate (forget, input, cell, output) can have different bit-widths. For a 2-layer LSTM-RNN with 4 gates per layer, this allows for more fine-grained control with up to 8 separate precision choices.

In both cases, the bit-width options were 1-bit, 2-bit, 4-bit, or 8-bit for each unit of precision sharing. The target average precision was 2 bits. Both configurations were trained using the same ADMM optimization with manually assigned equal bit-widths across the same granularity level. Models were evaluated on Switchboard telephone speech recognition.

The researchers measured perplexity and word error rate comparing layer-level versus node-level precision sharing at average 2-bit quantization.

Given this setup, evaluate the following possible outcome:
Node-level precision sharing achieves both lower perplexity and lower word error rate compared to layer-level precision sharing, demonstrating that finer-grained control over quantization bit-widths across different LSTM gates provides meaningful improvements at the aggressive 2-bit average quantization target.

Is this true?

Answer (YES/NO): NO